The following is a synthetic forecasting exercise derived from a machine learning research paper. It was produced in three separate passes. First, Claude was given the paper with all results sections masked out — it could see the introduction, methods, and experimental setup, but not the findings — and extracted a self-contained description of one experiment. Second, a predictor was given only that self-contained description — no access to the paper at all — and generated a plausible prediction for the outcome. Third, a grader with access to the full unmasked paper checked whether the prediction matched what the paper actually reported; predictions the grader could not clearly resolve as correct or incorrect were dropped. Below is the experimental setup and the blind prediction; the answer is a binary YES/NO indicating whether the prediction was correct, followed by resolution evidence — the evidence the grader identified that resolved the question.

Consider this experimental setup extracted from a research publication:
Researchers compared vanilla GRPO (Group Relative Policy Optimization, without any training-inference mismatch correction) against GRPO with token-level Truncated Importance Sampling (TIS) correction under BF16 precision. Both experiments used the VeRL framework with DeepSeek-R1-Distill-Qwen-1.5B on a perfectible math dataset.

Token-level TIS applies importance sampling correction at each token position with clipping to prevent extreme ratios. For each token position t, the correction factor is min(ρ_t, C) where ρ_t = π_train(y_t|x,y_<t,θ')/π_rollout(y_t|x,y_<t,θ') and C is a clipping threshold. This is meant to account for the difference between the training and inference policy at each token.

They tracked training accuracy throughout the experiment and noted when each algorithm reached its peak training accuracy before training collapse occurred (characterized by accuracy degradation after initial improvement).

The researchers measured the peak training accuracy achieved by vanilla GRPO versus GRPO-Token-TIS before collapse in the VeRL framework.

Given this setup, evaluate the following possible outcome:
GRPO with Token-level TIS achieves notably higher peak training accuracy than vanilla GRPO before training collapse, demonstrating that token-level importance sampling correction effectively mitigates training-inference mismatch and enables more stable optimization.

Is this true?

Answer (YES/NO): NO